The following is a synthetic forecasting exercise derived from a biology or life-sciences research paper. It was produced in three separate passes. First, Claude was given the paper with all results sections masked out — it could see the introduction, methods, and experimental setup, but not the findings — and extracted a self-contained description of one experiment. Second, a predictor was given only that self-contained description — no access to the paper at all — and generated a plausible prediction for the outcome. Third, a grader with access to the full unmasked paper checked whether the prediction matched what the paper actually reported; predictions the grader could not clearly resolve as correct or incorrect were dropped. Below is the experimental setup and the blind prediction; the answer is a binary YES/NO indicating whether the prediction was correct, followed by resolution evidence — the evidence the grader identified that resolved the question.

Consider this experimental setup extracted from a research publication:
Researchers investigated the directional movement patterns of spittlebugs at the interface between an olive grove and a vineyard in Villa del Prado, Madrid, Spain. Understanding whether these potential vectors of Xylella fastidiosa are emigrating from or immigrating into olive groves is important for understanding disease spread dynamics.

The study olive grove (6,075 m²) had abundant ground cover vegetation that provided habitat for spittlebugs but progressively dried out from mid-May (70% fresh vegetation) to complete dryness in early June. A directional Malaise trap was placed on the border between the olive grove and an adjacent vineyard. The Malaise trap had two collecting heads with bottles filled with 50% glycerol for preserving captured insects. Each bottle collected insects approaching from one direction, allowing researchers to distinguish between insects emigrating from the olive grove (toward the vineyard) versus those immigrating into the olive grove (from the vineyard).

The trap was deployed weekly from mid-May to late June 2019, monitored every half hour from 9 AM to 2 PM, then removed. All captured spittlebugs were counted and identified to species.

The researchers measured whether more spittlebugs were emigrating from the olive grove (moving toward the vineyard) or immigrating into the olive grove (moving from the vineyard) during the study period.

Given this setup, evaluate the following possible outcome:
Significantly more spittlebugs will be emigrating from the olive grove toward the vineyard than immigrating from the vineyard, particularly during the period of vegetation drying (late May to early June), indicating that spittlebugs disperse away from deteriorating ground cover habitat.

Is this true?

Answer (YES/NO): NO